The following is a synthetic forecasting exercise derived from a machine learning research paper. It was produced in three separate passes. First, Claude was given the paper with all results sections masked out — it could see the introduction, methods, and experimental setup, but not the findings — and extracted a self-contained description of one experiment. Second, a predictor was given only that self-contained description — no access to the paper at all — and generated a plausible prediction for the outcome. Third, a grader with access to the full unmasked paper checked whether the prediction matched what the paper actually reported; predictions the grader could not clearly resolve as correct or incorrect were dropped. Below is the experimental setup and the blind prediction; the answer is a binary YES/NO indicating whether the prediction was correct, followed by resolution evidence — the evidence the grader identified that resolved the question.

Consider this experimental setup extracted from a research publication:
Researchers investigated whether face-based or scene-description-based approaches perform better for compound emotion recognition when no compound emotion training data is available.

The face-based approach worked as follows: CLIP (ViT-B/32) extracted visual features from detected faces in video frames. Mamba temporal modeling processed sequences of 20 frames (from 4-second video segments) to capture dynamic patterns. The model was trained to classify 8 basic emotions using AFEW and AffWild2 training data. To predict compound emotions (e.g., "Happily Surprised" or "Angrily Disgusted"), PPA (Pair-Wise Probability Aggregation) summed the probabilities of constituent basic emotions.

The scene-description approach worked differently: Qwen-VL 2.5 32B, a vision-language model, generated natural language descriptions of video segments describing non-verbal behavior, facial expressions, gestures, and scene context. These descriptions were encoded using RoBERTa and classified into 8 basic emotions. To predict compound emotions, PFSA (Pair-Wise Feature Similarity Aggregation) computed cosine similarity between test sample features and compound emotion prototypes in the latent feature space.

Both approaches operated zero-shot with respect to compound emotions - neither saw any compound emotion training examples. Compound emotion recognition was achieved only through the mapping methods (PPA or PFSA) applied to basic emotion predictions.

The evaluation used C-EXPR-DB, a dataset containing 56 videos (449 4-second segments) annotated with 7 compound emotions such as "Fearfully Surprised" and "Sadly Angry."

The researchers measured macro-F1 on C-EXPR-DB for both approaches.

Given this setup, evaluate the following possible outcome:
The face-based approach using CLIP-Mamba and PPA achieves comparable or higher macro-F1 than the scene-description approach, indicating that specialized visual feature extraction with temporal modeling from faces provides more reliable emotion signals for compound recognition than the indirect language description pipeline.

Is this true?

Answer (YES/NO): NO